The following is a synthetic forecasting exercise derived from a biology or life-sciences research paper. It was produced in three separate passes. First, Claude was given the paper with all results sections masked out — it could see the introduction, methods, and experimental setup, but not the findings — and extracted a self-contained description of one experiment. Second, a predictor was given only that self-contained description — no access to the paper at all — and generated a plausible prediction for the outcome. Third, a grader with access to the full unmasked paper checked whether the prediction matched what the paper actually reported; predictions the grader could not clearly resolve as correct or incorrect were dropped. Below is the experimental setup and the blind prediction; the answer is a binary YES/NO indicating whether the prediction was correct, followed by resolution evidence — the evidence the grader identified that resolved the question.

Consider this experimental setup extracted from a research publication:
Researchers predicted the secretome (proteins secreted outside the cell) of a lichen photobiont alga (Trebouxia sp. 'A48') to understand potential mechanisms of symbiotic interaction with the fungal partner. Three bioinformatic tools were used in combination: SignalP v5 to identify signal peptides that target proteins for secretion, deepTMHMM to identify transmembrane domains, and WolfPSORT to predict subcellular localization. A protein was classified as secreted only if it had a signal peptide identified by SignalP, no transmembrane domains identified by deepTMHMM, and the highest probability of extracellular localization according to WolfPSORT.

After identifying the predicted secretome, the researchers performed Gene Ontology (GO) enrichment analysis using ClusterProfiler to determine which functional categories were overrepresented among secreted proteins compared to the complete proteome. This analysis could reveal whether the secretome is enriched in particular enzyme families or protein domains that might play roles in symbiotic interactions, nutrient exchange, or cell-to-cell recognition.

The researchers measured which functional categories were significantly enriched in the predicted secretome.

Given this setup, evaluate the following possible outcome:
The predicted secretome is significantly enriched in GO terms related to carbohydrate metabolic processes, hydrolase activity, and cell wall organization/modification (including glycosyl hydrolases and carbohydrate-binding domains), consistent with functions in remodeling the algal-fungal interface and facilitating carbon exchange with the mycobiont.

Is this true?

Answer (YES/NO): NO